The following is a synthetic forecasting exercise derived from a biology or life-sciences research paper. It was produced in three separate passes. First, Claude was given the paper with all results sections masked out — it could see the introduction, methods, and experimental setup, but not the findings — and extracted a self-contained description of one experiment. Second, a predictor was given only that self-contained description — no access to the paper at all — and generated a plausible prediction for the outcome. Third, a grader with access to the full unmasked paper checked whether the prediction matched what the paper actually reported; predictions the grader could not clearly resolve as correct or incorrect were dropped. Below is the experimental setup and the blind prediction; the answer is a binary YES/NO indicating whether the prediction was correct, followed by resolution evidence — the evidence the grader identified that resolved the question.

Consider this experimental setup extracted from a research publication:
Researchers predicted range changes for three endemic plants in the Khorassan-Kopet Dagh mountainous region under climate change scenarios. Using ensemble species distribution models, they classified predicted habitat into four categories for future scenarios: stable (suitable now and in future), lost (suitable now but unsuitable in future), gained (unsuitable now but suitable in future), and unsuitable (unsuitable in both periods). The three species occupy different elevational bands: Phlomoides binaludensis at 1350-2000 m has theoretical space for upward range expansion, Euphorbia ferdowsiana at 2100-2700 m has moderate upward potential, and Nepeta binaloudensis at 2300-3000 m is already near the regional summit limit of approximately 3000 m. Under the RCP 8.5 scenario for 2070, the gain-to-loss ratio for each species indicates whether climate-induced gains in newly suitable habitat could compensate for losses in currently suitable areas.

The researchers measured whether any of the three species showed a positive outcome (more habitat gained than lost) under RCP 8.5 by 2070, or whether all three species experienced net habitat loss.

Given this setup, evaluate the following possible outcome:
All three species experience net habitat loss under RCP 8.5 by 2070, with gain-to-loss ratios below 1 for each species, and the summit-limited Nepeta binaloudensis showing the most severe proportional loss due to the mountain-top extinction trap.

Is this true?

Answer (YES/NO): NO